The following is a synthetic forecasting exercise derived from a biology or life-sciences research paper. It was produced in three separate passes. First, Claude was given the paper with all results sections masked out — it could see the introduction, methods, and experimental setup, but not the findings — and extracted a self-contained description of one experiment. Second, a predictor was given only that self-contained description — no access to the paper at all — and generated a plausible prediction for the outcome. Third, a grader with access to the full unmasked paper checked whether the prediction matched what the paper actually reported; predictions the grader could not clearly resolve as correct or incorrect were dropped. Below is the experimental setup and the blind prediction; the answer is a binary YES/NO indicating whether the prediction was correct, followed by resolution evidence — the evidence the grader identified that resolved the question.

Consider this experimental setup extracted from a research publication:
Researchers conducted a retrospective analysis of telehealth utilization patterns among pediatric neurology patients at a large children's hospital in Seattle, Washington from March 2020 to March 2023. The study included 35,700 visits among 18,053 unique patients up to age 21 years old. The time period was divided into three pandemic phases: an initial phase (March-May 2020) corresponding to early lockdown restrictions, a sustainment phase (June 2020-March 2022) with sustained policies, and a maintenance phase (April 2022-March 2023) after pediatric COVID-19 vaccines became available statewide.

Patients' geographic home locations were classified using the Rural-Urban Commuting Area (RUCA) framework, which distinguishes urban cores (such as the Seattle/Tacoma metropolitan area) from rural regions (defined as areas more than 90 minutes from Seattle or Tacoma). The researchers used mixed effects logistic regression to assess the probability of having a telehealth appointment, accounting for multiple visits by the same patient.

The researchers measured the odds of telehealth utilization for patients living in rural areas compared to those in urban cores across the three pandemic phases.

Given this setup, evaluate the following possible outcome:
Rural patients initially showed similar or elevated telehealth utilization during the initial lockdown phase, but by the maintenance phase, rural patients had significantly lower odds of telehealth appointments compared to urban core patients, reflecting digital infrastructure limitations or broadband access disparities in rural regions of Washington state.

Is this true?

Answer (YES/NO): NO